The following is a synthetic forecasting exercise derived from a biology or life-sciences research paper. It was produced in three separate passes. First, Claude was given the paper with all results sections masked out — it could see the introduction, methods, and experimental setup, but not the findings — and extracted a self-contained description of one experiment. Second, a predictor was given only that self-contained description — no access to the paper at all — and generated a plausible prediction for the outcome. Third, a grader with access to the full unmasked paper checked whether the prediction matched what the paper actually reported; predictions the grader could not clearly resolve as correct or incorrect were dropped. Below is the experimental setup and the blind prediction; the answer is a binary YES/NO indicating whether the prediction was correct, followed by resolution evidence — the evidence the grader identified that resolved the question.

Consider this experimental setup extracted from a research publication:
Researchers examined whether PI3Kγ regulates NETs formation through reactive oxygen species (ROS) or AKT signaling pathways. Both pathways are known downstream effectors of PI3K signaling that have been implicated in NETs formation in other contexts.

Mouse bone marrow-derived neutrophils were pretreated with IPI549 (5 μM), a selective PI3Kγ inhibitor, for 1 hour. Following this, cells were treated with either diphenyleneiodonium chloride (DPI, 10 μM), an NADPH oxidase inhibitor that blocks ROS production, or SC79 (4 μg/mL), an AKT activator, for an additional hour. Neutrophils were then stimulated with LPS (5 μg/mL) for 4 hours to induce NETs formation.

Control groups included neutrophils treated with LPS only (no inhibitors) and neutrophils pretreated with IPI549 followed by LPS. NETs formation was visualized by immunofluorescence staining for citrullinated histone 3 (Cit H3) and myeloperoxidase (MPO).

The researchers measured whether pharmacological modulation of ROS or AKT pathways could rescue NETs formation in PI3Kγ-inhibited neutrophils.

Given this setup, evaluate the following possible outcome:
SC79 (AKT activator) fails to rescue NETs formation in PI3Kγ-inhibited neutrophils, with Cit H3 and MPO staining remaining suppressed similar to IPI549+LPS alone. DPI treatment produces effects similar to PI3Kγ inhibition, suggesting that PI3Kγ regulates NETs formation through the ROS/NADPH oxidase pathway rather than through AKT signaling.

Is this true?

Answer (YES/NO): NO